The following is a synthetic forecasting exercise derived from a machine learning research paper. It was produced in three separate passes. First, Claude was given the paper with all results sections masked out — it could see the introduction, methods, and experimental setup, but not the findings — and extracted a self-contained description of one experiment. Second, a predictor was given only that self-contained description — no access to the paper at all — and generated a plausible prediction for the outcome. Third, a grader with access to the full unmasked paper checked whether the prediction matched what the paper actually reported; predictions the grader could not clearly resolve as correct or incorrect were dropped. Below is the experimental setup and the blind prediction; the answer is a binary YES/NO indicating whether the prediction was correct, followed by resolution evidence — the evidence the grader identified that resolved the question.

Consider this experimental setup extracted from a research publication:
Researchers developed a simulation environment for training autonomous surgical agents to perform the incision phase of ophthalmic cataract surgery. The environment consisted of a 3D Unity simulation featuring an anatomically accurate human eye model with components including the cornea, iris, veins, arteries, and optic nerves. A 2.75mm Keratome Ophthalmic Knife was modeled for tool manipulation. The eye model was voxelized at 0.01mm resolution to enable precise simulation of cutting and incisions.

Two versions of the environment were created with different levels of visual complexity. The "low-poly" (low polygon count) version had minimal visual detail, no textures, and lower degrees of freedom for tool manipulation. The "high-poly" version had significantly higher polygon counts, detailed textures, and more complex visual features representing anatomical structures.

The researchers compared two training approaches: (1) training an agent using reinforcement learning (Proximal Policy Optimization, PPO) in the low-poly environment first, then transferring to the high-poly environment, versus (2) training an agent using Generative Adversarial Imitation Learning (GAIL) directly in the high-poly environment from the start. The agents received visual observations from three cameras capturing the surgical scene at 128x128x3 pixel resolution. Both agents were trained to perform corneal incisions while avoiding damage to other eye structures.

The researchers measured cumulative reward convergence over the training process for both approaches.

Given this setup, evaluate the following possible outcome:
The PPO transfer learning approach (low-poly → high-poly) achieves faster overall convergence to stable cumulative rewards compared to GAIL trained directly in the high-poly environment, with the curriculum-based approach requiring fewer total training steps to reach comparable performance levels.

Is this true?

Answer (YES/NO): YES